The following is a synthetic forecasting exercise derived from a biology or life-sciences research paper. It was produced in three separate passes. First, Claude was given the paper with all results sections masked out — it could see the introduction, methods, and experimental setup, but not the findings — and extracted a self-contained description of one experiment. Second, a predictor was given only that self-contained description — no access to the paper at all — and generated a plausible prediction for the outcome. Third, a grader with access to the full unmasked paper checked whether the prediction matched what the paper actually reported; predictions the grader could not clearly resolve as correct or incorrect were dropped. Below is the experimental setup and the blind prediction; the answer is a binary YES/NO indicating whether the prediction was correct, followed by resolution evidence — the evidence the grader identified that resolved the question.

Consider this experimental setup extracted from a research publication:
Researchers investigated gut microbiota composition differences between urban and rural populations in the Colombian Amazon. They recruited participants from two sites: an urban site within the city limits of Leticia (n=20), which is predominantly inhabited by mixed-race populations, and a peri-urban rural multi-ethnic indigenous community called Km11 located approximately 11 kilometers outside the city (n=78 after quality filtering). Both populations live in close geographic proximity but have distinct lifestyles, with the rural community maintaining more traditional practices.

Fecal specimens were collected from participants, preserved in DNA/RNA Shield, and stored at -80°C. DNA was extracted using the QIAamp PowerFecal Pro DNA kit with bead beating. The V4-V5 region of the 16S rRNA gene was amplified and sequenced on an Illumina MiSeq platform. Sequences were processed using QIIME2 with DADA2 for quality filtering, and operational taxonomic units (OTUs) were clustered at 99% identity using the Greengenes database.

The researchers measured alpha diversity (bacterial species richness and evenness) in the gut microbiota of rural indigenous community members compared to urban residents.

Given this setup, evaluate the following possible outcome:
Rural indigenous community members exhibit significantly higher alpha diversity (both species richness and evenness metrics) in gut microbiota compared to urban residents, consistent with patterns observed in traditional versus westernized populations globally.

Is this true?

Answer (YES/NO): YES